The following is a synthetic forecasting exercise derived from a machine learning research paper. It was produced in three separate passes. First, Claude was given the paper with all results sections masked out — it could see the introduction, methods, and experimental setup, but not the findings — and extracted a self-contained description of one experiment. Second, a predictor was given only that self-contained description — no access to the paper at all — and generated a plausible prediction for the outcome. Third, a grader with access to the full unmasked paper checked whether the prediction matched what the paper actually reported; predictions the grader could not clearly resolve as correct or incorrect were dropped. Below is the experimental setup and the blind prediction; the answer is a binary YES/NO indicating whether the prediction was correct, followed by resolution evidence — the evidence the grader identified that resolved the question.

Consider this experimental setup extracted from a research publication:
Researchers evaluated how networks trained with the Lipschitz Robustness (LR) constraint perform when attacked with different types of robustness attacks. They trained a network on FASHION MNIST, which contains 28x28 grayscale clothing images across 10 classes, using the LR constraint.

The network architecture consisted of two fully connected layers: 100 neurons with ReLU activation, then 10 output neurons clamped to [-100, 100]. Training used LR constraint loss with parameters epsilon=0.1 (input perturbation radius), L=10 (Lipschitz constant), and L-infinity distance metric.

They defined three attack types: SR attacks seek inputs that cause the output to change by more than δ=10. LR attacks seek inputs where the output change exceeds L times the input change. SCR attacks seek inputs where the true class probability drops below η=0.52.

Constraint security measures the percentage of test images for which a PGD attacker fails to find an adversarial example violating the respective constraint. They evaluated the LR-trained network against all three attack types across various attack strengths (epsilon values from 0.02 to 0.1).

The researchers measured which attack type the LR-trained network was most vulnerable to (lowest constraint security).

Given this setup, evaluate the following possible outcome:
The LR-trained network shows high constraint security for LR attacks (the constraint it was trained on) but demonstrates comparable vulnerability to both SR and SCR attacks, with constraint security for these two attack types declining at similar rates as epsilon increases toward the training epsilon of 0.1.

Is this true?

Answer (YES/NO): NO